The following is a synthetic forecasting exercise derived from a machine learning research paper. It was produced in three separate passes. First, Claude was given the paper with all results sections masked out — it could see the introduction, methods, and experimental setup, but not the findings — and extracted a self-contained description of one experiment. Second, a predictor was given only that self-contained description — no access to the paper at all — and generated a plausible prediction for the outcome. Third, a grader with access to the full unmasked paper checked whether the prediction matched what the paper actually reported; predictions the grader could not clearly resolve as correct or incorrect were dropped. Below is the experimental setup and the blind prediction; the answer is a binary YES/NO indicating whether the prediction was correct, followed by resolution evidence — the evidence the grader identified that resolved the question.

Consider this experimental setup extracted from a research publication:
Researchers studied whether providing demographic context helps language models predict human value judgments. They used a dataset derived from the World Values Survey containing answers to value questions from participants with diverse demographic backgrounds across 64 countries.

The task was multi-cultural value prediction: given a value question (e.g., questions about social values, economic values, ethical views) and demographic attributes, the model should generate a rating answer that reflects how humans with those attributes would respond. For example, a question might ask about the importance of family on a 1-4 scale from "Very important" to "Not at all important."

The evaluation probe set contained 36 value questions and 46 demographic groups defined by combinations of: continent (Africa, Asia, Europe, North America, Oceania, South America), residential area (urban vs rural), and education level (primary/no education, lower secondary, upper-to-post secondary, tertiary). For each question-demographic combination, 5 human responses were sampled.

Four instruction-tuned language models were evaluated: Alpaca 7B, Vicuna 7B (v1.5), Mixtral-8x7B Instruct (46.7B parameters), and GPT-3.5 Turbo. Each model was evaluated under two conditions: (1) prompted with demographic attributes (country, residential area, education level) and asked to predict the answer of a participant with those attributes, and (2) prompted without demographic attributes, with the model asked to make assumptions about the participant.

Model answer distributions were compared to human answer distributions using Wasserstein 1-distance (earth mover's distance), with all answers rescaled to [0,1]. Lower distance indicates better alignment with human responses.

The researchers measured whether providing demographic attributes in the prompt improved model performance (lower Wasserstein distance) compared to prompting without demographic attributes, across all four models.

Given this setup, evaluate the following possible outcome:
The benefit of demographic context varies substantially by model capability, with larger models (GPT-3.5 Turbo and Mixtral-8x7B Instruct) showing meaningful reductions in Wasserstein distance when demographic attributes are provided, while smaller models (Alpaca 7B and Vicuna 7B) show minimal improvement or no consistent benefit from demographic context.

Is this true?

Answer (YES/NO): NO